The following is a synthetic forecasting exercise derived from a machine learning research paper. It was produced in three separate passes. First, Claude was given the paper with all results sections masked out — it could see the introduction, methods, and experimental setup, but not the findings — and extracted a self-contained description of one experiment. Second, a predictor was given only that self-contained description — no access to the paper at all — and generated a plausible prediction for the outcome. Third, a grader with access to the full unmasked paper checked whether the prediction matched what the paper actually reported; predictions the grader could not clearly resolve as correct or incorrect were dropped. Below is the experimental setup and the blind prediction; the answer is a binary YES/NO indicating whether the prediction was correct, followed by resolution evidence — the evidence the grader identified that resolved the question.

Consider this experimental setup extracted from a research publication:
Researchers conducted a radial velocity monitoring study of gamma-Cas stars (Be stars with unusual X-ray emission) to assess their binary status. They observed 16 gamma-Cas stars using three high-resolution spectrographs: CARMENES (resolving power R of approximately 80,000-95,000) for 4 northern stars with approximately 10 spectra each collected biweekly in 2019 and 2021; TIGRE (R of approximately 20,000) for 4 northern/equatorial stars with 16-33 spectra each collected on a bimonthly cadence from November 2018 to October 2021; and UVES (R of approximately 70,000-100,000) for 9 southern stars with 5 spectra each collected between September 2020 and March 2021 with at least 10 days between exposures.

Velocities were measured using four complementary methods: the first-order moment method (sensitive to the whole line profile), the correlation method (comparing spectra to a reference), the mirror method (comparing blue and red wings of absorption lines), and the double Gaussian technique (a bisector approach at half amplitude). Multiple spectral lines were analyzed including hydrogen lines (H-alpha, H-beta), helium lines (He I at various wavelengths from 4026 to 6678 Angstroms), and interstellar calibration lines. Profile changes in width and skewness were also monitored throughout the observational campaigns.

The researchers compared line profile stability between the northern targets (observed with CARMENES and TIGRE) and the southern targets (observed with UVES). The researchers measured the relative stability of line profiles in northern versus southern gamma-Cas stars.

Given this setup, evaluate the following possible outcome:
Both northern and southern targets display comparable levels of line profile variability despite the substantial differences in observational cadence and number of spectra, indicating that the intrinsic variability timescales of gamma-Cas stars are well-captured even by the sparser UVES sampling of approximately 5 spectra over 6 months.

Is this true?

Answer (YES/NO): NO